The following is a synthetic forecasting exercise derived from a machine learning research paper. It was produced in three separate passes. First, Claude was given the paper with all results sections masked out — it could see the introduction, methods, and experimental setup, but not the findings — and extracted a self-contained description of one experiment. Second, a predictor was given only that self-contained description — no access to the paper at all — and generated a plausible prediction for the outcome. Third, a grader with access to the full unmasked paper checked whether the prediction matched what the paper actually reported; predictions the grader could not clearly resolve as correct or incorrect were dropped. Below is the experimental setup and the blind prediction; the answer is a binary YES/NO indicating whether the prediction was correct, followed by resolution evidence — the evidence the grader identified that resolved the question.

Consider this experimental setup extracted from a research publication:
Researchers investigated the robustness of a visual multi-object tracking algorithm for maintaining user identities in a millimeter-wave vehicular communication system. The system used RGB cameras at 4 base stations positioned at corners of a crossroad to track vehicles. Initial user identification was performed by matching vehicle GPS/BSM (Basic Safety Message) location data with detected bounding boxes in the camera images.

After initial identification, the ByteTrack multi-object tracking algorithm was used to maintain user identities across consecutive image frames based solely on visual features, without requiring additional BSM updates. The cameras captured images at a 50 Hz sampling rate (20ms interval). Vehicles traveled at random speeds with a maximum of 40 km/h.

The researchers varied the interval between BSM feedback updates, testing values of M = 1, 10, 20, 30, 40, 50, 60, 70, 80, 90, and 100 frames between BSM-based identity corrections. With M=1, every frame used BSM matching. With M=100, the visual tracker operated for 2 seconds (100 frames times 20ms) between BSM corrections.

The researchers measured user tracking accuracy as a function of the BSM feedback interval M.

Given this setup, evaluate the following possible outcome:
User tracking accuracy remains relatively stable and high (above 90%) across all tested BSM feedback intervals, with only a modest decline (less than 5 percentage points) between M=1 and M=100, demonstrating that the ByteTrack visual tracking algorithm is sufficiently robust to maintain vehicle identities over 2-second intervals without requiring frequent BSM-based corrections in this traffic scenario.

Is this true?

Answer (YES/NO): YES